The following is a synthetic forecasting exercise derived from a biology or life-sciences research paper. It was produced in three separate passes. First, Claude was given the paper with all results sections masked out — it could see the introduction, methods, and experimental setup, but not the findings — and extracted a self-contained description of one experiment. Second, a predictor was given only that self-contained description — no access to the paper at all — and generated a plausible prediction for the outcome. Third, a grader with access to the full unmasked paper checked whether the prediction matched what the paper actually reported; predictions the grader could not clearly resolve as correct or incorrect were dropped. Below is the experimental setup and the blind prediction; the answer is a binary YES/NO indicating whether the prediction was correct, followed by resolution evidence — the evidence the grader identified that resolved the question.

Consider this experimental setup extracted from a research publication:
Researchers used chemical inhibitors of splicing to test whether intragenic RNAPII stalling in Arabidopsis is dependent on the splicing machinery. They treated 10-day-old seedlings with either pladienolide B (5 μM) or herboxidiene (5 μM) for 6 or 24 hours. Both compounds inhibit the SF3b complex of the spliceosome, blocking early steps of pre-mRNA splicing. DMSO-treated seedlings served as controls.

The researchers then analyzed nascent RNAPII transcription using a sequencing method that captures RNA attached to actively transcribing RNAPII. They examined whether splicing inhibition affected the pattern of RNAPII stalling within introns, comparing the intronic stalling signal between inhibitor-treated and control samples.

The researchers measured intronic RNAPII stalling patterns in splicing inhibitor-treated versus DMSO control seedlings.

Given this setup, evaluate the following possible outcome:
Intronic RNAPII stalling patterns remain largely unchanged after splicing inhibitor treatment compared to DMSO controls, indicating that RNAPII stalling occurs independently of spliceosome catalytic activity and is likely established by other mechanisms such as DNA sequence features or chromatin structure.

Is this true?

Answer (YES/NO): NO